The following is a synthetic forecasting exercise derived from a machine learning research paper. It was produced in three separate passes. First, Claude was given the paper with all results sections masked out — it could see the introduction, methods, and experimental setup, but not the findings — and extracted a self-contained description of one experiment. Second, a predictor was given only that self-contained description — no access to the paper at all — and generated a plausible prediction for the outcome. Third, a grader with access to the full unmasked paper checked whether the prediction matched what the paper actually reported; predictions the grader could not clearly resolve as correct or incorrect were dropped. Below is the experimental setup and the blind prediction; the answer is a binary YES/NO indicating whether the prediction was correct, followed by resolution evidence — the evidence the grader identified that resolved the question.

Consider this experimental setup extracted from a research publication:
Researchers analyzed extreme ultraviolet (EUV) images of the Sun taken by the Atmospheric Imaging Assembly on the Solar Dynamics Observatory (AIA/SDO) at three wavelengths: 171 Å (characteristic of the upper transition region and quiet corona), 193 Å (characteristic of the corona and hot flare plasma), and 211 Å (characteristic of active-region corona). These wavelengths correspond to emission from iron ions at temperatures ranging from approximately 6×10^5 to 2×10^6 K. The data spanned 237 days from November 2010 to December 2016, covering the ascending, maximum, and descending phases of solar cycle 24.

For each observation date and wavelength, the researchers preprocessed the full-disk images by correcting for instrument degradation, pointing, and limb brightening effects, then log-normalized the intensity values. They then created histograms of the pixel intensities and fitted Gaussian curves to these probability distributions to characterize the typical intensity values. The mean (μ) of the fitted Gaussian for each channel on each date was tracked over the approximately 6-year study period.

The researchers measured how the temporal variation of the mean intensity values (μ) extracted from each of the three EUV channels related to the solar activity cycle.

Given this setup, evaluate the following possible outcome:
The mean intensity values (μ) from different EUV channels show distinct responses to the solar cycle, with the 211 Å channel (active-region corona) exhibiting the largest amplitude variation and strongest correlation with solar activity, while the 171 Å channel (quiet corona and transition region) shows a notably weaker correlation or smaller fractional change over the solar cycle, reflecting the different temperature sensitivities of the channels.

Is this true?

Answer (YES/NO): NO